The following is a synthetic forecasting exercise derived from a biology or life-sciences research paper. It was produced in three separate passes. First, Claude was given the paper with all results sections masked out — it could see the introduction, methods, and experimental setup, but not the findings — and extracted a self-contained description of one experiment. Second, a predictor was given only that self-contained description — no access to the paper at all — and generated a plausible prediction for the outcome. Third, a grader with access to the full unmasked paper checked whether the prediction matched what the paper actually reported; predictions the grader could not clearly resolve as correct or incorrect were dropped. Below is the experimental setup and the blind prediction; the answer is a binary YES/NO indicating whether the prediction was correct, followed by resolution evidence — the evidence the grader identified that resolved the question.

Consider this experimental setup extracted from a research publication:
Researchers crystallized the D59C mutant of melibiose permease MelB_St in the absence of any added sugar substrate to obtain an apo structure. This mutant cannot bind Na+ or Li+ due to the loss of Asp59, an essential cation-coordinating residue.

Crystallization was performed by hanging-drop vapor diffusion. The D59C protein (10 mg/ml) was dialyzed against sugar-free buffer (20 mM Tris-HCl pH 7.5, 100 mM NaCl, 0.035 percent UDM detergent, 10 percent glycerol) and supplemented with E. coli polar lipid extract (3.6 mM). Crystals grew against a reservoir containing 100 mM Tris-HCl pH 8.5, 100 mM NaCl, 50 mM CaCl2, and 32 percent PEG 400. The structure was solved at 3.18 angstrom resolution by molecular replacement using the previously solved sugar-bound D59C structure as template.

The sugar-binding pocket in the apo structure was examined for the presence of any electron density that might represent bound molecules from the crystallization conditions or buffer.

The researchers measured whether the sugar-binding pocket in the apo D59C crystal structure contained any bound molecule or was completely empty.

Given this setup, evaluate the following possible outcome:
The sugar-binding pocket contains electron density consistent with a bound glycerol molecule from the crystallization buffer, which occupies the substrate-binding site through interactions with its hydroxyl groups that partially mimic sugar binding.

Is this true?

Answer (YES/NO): NO